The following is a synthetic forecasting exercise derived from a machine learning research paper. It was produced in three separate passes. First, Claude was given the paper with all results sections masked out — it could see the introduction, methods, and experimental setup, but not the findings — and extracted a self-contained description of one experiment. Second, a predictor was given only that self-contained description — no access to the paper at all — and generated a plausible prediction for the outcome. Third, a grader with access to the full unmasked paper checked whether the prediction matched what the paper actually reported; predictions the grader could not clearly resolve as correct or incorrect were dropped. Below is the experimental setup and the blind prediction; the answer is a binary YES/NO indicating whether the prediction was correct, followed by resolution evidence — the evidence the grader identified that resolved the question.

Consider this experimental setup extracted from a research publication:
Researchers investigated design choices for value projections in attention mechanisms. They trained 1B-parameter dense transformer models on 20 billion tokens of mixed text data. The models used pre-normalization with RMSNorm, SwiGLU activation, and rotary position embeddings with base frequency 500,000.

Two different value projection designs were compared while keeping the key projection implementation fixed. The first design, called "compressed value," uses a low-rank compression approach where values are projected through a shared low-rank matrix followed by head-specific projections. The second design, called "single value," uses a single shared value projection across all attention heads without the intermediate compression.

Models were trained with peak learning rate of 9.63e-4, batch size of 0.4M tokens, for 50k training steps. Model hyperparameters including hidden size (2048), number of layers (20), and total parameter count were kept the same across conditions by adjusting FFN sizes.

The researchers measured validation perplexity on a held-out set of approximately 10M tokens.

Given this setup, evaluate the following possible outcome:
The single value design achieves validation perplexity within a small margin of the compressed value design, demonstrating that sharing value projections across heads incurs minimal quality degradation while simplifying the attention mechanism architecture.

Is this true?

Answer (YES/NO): NO